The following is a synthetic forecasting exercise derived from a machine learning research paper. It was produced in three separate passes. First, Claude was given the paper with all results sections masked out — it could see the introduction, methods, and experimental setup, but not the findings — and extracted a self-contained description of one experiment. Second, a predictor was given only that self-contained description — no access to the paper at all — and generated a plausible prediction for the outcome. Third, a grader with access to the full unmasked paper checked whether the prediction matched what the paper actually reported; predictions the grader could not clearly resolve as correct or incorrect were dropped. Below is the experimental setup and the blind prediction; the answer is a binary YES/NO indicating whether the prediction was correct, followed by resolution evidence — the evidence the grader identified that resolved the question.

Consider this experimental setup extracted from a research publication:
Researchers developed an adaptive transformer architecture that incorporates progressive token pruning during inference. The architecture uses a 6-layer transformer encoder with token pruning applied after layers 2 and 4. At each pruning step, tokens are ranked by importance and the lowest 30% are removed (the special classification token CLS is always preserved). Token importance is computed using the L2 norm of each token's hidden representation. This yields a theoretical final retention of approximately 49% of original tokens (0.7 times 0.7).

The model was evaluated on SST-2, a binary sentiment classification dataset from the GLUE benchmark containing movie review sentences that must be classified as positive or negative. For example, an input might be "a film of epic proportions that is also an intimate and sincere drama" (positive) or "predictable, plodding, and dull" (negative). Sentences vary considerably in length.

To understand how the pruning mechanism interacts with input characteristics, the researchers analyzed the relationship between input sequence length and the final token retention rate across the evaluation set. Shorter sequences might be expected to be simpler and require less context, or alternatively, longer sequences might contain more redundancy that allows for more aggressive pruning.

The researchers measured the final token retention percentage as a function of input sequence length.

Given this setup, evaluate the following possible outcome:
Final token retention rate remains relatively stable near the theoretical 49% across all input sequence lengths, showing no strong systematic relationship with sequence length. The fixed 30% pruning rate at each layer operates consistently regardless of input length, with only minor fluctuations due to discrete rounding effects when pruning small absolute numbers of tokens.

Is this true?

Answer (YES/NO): NO